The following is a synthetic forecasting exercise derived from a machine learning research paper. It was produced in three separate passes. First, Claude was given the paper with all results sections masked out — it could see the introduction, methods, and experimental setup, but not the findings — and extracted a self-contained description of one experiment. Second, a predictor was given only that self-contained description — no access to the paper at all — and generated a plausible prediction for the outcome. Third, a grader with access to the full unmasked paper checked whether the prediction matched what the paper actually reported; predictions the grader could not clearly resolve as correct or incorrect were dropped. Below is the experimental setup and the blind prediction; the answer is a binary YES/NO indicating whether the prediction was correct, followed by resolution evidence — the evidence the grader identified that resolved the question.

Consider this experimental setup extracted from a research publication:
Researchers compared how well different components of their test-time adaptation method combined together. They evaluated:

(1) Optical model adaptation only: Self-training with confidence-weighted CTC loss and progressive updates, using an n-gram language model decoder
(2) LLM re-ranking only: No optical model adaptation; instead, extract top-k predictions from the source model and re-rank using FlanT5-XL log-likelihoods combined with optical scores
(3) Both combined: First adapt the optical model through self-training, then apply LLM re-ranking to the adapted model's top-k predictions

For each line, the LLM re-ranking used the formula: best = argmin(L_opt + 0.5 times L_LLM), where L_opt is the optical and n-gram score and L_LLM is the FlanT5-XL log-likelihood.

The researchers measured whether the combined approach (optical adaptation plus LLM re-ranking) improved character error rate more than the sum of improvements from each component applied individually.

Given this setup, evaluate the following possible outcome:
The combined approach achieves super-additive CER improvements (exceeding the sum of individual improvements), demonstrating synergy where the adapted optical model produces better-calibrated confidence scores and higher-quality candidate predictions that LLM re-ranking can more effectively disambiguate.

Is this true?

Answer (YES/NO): NO